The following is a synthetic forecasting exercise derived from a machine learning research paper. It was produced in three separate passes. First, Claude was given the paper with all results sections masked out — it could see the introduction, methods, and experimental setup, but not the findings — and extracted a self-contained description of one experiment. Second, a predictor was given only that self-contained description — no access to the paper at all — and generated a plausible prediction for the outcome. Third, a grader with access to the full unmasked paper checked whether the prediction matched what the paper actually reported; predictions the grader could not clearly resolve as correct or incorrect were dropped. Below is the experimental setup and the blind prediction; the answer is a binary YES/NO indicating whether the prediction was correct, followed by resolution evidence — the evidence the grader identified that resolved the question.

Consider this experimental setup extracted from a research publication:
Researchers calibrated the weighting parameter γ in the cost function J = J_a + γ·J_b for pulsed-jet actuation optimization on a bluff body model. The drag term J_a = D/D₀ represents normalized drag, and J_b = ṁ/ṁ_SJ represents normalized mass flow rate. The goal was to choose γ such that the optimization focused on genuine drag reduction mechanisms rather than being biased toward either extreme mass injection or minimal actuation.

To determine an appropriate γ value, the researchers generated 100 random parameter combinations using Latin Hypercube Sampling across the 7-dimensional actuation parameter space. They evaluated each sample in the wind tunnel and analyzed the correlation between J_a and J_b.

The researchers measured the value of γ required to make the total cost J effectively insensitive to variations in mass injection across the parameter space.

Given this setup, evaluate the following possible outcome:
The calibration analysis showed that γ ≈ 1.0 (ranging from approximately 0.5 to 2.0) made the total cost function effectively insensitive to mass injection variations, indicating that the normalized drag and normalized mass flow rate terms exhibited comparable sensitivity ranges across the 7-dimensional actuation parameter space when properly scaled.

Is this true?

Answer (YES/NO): NO